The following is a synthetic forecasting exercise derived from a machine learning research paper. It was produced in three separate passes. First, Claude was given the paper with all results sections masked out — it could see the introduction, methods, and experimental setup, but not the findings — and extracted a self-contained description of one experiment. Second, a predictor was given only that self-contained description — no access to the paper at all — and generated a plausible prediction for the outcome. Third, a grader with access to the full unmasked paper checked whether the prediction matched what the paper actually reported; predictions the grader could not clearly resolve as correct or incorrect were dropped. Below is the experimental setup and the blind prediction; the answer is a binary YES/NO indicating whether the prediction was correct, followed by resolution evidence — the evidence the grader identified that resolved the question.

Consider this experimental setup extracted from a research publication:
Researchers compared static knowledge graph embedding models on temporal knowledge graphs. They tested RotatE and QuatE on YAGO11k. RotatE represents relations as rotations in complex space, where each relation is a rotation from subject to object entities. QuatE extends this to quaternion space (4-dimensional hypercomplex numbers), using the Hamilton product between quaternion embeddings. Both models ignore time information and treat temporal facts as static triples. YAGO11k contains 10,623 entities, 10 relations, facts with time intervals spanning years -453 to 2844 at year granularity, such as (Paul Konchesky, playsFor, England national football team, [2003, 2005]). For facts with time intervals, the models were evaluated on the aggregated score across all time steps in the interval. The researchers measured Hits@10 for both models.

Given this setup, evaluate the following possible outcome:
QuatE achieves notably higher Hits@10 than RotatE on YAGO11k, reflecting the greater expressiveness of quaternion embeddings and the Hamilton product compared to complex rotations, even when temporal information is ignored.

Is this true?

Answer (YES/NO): NO